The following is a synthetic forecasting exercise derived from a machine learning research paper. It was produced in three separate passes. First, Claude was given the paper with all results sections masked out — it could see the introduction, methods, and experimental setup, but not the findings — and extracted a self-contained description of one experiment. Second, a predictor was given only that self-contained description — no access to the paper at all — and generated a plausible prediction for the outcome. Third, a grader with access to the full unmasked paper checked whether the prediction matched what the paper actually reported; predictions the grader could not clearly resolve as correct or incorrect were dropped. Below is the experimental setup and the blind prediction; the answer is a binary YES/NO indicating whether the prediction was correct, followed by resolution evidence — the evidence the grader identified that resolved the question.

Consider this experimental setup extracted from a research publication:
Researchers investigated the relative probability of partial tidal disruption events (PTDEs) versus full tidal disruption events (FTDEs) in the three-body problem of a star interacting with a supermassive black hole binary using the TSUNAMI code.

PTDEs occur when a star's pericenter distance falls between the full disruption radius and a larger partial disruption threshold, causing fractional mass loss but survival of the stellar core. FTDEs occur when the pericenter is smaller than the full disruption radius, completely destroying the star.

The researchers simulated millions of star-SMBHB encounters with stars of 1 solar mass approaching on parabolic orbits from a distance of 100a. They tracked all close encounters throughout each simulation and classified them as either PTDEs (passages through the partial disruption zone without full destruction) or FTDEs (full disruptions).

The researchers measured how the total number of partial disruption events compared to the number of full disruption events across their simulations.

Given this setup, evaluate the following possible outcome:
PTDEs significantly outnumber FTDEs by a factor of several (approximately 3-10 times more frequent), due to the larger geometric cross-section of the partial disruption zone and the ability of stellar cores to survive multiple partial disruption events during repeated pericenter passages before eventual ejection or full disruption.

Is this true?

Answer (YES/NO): NO